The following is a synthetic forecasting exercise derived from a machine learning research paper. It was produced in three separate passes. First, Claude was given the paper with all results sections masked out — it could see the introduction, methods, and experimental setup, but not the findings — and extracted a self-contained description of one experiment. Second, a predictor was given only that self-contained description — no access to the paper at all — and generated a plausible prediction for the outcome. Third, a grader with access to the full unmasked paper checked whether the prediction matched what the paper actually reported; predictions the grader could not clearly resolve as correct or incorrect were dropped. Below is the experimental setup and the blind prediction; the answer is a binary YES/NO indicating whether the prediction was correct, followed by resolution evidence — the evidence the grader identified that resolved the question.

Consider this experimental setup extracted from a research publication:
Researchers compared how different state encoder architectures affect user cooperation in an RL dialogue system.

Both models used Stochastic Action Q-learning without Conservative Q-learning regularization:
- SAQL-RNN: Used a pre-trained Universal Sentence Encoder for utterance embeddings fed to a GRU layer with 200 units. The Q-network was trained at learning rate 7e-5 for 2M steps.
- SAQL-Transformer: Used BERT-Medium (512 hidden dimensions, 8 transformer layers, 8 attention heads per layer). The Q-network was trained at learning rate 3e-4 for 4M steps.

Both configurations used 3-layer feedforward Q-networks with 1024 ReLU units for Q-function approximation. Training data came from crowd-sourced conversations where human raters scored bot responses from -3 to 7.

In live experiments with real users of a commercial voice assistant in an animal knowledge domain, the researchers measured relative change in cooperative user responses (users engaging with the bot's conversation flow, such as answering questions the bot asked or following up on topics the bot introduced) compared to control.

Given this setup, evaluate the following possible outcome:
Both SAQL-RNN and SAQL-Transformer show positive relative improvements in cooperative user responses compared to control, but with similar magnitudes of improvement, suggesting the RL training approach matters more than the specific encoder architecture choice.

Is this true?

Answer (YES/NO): NO